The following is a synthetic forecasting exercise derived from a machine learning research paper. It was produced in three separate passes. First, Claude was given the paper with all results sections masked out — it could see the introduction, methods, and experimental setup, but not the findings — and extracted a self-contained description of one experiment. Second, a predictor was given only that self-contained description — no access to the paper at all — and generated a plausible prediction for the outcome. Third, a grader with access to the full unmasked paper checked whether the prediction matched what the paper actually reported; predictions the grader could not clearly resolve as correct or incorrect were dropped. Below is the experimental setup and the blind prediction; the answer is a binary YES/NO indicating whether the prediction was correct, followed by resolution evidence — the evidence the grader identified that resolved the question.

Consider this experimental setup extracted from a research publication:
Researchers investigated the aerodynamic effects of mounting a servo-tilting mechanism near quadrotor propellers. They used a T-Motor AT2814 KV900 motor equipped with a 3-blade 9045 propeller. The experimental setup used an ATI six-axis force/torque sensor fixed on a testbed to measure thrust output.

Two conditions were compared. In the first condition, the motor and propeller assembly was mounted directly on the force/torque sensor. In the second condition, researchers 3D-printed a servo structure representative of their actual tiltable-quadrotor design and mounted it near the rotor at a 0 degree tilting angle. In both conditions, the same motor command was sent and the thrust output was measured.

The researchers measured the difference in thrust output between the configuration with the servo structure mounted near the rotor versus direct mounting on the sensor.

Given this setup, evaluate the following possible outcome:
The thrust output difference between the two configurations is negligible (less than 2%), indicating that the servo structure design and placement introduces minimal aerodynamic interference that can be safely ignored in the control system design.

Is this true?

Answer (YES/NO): NO